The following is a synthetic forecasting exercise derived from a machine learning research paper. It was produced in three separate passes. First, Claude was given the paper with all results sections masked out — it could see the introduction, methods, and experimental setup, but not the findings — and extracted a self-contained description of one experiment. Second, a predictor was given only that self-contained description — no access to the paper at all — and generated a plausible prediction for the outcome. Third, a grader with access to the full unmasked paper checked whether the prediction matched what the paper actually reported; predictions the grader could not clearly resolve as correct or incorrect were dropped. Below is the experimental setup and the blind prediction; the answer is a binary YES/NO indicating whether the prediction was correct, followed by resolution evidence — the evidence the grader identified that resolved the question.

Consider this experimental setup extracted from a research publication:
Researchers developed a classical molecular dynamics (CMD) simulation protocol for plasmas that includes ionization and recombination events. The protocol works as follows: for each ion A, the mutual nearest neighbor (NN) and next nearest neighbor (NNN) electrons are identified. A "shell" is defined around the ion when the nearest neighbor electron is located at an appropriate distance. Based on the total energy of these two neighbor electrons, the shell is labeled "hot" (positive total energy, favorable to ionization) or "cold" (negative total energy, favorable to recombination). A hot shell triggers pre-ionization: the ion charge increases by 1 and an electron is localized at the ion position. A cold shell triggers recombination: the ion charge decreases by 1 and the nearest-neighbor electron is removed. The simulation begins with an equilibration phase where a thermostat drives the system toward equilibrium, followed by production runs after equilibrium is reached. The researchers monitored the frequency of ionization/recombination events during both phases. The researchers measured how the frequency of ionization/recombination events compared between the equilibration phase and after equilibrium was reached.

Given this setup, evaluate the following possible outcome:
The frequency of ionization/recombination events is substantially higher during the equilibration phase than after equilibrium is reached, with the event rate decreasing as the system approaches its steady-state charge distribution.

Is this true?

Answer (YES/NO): YES